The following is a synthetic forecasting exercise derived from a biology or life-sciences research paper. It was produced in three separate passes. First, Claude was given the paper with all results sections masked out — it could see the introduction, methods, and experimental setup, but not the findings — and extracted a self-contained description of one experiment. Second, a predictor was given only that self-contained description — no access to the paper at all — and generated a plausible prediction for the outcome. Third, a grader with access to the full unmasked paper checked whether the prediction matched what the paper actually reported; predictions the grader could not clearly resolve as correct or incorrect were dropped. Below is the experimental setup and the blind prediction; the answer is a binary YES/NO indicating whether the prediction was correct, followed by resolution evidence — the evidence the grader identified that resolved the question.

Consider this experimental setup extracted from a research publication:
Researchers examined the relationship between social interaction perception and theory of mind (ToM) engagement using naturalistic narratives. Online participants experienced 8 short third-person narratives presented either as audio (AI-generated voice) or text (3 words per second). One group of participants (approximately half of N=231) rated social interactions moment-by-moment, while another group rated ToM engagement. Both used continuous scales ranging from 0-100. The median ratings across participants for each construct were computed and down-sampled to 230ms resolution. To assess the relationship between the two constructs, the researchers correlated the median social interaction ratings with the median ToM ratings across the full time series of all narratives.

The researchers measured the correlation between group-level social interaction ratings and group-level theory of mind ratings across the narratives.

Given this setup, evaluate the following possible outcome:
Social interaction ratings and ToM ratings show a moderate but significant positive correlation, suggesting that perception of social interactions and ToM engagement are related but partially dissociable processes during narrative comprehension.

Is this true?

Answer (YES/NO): YES